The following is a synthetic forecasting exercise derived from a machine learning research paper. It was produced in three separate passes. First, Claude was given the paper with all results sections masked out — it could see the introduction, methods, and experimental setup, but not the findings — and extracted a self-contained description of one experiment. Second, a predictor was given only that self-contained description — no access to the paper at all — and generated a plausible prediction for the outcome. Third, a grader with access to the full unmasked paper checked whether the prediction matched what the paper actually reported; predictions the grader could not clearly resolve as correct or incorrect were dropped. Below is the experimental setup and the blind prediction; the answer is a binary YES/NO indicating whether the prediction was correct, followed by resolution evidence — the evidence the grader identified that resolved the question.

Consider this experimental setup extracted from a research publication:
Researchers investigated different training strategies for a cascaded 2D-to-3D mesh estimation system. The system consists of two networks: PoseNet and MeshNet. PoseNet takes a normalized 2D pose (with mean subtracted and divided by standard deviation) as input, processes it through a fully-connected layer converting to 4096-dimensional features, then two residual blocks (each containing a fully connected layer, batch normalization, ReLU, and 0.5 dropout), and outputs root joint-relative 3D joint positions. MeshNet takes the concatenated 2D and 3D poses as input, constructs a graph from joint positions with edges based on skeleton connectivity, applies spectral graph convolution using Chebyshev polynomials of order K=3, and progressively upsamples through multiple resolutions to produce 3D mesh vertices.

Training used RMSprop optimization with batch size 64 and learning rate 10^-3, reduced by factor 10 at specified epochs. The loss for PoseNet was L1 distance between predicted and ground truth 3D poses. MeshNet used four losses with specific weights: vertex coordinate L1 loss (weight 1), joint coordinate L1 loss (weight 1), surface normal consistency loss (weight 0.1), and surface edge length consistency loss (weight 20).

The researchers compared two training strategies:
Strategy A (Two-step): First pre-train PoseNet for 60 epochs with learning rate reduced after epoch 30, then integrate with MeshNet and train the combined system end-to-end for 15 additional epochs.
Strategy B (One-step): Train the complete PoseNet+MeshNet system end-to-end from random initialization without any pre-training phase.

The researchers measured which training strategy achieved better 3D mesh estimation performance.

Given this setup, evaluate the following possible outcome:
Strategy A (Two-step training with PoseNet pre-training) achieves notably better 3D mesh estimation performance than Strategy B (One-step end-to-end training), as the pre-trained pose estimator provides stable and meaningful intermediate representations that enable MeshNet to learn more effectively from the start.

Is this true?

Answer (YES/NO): YES